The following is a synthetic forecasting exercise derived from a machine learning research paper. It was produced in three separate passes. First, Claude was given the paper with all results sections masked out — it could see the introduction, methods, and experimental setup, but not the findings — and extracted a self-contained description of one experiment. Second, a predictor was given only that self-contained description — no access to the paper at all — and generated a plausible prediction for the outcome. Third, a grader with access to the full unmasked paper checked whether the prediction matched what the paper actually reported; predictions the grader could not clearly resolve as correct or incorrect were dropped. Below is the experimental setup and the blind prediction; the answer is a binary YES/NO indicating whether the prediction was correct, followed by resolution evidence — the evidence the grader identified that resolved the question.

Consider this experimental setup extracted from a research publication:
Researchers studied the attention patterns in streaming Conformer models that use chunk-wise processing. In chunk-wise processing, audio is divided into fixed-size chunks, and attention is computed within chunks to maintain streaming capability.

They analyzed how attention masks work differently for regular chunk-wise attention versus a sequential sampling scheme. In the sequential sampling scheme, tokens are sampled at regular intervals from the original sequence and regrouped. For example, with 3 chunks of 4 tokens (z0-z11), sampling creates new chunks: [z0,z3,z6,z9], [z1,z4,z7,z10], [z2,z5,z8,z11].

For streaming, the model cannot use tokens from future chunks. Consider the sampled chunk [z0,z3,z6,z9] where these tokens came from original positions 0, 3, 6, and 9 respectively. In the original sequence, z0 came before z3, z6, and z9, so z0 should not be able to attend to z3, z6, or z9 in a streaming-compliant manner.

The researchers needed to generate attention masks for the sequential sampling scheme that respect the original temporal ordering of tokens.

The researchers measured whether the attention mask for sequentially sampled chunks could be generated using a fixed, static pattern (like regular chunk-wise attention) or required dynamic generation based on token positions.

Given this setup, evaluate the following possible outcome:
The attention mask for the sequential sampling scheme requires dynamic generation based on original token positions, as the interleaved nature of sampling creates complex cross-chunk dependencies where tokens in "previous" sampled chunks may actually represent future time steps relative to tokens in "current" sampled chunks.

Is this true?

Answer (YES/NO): YES